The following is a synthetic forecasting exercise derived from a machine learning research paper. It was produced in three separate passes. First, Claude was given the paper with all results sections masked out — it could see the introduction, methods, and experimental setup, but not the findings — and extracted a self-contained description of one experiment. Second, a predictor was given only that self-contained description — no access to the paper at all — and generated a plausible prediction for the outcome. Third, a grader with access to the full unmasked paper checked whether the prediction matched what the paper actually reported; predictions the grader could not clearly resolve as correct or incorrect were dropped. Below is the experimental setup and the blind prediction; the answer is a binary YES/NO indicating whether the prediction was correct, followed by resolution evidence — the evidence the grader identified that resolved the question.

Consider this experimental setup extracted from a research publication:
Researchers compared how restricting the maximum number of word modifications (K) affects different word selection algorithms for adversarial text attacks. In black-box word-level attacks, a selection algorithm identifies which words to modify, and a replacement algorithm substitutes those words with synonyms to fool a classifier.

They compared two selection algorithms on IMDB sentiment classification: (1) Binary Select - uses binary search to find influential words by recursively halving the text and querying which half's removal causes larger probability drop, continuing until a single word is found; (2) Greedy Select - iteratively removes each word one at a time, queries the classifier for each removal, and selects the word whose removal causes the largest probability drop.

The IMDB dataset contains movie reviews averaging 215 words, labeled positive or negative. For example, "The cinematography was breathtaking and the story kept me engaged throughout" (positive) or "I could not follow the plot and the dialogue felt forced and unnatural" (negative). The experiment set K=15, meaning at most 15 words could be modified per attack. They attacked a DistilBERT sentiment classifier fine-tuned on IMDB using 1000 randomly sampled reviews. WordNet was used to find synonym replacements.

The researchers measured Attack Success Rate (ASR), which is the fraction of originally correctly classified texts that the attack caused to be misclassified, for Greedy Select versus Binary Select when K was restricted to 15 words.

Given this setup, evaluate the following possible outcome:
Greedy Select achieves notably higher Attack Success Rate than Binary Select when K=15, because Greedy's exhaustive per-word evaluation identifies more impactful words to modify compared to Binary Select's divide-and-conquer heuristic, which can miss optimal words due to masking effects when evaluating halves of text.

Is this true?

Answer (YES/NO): YES